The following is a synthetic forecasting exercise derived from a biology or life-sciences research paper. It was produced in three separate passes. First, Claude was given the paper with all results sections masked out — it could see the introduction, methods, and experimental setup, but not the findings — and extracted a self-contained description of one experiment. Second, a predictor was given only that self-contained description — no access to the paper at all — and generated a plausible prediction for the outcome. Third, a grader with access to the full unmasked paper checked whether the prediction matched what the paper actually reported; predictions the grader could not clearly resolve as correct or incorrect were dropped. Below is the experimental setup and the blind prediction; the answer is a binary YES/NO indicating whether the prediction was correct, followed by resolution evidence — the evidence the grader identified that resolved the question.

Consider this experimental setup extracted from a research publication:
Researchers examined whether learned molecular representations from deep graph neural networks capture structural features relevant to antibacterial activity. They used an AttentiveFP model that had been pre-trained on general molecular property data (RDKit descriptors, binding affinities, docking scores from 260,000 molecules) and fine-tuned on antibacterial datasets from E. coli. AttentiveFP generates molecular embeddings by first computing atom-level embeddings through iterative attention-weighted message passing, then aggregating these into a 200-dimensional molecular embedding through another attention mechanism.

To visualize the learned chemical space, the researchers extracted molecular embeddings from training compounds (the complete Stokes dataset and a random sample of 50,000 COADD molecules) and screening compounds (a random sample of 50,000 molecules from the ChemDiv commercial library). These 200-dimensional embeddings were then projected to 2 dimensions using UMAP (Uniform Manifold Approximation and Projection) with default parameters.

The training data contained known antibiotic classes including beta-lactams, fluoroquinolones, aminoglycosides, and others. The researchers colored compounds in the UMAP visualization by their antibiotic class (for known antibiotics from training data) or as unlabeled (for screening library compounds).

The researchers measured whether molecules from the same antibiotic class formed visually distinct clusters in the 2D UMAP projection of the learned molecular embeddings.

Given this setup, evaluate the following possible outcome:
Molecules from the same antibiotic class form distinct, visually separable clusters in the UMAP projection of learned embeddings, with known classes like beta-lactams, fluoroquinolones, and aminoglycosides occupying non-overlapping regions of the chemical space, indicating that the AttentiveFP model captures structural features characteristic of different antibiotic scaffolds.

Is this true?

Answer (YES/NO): NO